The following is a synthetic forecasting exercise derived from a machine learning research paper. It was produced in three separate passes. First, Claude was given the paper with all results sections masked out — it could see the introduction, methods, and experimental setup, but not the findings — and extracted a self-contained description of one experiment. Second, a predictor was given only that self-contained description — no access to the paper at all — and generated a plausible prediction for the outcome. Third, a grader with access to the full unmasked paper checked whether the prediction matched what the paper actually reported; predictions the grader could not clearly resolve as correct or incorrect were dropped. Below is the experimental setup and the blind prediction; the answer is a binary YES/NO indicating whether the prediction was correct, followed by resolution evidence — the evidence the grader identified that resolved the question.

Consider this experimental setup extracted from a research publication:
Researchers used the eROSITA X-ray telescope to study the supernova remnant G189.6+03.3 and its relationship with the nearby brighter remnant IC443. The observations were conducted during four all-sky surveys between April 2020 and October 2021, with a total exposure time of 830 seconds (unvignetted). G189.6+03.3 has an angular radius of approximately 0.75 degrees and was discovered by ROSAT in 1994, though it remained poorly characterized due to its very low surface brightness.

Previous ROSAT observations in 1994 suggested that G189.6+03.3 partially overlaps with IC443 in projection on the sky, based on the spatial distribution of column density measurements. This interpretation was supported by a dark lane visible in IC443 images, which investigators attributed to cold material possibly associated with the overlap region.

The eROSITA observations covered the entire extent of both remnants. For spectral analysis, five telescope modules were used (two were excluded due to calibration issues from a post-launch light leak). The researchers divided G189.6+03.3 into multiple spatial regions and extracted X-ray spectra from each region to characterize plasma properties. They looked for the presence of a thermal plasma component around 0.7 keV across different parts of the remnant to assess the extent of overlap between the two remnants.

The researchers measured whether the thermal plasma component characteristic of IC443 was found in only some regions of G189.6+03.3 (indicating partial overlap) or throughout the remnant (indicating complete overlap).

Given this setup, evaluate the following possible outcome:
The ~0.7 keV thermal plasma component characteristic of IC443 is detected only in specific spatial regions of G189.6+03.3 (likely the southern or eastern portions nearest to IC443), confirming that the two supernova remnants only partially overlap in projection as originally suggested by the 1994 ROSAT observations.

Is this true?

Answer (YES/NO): NO